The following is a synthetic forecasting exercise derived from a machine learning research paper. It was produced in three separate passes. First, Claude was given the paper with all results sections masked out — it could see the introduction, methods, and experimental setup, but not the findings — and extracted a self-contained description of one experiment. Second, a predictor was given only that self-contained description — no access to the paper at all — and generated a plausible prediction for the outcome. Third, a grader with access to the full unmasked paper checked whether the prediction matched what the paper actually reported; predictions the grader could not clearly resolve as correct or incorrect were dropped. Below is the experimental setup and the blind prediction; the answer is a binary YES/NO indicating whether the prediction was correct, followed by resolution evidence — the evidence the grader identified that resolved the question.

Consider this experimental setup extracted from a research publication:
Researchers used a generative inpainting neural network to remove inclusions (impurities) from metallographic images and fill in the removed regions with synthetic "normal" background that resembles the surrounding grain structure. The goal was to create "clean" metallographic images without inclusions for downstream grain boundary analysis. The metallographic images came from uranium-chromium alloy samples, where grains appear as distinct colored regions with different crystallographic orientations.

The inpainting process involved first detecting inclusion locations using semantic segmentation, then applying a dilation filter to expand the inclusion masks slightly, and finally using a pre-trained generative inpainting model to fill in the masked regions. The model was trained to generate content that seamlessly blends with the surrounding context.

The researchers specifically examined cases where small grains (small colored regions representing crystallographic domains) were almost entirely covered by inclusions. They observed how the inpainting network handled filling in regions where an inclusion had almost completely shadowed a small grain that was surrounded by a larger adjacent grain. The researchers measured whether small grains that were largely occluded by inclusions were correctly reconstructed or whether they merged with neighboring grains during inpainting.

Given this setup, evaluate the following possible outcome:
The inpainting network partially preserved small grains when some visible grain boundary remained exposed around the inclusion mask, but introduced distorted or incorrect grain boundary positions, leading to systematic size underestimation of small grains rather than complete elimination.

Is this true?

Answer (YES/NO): NO